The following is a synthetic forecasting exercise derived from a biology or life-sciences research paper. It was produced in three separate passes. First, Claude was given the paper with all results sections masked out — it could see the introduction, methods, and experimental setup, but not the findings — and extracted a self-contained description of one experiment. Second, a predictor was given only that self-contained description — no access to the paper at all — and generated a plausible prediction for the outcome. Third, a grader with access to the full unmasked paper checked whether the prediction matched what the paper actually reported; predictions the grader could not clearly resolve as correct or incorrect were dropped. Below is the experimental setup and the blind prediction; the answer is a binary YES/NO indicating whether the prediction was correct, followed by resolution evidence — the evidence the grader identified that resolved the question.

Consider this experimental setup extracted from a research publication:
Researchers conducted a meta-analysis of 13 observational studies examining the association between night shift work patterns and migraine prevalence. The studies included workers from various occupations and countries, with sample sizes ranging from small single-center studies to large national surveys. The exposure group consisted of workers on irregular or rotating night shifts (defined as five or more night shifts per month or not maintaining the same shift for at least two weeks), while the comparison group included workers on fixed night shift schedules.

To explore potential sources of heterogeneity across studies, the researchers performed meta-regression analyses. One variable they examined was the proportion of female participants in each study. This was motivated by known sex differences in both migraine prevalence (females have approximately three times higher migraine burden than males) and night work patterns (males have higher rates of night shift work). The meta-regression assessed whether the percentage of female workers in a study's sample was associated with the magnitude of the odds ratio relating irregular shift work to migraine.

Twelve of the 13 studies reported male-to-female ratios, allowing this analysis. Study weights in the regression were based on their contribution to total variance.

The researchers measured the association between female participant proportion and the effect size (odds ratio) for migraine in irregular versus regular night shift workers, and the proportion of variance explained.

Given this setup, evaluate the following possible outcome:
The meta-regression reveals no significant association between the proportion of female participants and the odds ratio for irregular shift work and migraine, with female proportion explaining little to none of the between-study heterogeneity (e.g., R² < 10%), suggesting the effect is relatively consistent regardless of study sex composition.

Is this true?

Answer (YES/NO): NO